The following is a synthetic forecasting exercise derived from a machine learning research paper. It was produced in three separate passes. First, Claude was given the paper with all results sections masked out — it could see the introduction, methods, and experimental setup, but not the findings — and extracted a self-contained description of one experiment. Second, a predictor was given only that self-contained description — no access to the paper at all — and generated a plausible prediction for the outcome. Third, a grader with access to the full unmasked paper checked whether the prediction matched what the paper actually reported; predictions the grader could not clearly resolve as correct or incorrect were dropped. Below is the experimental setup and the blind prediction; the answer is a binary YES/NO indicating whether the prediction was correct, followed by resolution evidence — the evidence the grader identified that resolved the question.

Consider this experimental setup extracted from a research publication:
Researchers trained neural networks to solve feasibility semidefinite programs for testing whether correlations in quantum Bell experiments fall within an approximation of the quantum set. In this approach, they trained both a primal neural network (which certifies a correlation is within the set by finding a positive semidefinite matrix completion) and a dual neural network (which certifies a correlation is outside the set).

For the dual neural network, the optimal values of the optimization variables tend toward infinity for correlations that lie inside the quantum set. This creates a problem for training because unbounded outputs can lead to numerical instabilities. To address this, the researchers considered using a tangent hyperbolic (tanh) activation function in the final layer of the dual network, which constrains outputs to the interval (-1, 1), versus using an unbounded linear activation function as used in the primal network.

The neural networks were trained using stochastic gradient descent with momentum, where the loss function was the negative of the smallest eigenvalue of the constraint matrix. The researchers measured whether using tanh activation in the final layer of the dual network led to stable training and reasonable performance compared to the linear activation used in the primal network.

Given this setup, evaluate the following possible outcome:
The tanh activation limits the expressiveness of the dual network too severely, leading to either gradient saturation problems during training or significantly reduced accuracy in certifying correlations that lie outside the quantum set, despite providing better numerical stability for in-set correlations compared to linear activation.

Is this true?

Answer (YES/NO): NO